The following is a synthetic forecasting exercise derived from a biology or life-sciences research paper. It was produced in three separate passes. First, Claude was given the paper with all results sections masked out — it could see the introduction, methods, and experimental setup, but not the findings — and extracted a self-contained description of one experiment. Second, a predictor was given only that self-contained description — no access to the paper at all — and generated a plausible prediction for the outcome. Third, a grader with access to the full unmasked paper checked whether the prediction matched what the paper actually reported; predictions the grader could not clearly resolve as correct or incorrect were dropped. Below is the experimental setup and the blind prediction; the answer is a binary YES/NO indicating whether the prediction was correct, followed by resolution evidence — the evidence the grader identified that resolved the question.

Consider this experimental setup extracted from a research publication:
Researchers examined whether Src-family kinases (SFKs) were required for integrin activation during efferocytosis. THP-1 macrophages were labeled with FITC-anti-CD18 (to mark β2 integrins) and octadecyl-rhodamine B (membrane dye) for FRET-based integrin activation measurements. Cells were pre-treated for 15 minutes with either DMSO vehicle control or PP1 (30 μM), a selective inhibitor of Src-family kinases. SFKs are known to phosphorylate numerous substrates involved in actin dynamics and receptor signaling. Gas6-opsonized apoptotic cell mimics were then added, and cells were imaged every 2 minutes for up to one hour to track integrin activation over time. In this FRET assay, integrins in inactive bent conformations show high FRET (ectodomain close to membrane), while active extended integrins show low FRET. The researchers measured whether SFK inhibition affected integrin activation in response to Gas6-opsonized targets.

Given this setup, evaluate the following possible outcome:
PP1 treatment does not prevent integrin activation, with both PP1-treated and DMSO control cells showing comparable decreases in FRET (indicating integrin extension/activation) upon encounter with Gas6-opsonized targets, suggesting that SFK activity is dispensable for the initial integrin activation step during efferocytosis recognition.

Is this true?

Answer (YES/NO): YES